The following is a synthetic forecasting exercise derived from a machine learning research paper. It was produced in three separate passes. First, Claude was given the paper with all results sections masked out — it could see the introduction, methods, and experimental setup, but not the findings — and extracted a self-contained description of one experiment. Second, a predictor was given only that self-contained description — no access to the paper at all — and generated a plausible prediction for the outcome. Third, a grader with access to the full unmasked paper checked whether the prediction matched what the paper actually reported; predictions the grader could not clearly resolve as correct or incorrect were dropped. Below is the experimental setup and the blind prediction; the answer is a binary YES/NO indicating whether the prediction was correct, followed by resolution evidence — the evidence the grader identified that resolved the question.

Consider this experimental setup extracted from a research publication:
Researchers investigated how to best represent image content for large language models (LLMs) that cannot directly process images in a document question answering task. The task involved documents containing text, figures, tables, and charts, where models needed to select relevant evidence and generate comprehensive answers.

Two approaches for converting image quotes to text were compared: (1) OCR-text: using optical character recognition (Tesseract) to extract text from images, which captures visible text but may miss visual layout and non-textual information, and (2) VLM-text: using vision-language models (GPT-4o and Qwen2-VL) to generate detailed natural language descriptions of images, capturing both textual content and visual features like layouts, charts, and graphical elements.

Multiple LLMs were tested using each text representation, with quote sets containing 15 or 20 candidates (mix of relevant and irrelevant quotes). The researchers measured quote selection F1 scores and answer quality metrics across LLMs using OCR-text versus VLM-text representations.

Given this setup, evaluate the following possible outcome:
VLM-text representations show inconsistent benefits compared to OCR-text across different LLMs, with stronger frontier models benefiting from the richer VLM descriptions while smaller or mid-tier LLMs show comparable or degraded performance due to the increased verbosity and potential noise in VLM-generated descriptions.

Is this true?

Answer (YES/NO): NO